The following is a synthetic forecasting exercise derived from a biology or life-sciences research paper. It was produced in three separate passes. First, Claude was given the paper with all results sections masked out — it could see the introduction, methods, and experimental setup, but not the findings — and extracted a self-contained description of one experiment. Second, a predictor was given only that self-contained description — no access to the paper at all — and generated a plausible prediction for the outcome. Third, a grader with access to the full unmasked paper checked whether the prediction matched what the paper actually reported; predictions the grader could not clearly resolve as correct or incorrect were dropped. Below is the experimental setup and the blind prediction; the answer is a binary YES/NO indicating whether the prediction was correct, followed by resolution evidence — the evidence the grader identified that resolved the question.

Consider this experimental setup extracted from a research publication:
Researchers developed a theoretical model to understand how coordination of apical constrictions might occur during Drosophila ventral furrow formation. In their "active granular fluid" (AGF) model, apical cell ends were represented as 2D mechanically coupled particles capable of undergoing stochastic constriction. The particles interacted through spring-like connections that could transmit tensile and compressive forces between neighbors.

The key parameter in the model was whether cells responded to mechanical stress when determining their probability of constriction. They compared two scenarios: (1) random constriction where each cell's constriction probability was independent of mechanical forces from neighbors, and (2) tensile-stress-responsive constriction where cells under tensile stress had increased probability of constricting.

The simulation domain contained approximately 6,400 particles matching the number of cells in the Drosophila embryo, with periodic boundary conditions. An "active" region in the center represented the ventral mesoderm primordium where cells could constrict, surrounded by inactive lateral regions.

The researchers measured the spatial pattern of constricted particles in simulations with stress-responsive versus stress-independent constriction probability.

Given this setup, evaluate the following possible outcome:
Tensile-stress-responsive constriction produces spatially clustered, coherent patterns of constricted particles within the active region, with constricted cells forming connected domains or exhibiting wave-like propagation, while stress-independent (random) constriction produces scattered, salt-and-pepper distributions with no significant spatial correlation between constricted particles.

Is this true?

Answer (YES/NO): NO